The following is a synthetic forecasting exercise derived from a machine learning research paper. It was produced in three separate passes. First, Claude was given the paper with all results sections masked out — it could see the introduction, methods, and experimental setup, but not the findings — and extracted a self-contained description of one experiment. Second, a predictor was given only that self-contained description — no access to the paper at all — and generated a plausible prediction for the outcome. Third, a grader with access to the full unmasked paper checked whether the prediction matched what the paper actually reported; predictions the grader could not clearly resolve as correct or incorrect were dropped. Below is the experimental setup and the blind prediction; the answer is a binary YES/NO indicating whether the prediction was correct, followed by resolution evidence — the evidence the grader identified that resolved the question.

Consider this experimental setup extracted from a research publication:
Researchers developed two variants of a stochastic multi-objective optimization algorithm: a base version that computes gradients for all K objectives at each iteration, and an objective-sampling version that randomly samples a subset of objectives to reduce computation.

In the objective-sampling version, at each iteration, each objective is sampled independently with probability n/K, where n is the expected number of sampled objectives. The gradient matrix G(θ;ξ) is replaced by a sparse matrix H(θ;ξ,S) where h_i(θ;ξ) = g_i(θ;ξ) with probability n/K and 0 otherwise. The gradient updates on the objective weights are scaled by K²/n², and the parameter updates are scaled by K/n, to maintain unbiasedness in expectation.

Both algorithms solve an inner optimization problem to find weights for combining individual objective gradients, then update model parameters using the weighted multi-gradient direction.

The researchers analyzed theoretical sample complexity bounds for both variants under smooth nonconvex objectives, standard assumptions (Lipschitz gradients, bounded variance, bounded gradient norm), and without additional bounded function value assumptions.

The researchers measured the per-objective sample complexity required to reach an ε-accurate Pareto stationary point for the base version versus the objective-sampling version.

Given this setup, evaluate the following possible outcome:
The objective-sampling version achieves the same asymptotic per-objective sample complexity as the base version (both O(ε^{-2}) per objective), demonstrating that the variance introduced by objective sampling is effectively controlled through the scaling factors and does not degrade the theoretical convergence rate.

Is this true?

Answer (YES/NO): NO